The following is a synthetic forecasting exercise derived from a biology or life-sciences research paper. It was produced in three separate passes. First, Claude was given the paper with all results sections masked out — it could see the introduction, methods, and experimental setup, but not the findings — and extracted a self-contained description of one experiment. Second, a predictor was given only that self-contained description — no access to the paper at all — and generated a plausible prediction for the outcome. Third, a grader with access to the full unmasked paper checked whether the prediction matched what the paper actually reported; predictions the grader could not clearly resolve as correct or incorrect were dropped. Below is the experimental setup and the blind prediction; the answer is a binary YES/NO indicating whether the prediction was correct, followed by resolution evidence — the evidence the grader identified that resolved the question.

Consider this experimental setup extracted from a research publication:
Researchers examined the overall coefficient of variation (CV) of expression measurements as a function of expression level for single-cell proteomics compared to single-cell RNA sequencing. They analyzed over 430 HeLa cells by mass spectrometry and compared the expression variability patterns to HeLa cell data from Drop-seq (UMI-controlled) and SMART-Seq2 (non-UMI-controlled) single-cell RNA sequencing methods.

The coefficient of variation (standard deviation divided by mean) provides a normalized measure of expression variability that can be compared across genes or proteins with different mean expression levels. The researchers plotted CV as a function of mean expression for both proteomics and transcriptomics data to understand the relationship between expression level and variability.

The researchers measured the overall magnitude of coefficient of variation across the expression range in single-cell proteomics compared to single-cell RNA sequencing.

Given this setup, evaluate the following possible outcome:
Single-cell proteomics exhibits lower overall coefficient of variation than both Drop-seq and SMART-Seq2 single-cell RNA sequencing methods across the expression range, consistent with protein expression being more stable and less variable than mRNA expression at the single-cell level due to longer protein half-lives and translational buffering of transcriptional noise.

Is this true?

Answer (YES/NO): YES